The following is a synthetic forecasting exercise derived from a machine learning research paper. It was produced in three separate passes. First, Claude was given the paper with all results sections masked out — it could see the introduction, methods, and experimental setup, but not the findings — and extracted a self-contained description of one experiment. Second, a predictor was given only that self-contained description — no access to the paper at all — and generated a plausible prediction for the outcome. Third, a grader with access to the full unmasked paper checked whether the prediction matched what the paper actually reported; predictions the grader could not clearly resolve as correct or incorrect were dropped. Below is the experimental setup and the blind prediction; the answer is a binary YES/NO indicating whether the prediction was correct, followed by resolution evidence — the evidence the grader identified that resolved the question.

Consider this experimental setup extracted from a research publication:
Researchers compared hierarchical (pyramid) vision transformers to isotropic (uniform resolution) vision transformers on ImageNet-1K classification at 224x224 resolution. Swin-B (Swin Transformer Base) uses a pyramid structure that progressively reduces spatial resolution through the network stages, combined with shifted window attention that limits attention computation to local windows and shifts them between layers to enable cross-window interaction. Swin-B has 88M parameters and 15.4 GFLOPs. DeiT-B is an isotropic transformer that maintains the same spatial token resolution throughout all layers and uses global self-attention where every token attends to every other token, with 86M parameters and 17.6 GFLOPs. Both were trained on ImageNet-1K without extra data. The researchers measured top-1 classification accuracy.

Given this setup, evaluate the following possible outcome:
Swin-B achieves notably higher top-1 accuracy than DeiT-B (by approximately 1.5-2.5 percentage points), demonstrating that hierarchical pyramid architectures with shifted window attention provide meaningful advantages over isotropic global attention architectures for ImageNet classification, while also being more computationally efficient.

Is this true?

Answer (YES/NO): YES